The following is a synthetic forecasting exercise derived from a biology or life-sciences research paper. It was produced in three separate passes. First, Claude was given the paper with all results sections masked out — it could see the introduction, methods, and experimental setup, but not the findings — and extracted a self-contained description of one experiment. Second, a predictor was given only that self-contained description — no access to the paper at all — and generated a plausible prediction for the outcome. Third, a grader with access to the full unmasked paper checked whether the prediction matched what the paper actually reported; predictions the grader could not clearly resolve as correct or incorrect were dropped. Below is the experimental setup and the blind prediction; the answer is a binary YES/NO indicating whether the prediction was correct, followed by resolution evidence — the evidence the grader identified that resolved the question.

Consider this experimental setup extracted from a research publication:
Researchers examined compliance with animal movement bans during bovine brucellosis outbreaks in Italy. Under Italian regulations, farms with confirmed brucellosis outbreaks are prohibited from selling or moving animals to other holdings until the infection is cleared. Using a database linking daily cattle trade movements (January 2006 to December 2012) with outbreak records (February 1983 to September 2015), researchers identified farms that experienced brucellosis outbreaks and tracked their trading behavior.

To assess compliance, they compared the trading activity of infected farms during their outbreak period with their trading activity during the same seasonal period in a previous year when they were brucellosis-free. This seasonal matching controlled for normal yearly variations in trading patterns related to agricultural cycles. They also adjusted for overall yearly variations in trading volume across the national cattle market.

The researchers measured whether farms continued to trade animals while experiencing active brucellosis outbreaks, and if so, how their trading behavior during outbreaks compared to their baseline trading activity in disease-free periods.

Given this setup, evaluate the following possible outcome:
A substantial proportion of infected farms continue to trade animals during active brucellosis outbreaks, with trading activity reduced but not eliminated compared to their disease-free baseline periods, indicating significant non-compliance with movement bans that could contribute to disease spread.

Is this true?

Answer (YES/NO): NO